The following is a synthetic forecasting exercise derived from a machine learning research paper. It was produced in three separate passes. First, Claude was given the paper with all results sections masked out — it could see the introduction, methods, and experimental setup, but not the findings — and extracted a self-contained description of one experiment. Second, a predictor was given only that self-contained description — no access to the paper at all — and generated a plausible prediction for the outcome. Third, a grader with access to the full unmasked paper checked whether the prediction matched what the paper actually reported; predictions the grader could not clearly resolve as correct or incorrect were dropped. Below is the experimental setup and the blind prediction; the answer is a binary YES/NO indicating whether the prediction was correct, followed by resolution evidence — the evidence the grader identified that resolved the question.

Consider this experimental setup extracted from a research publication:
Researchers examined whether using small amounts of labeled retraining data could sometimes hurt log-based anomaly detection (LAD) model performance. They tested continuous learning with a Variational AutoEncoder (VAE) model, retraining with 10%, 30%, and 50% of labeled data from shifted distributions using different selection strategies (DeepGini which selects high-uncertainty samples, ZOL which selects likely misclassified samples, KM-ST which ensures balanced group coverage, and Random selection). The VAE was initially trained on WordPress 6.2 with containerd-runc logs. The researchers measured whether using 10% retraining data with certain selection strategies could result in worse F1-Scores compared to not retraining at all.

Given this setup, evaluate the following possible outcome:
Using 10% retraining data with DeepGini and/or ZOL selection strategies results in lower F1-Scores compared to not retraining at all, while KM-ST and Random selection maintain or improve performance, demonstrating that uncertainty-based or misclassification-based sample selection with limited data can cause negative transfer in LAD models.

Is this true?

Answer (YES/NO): NO